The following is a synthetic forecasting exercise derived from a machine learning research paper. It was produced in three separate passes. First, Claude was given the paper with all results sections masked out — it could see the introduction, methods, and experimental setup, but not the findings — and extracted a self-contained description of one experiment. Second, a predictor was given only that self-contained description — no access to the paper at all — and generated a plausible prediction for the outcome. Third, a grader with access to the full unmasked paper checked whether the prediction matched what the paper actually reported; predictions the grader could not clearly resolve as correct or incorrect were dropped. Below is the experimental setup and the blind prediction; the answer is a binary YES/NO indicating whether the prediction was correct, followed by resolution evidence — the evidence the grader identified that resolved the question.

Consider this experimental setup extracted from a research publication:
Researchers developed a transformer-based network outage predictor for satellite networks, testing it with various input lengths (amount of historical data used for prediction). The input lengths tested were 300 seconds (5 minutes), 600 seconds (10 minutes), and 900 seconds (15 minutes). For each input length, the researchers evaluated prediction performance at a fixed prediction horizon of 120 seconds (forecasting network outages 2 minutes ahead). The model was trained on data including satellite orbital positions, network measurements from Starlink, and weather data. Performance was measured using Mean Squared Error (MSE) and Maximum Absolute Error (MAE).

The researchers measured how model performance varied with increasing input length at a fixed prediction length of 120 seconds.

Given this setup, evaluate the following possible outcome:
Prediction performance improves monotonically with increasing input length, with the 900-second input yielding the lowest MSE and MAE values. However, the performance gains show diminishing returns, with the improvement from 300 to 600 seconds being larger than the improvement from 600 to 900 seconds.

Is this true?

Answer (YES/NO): NO